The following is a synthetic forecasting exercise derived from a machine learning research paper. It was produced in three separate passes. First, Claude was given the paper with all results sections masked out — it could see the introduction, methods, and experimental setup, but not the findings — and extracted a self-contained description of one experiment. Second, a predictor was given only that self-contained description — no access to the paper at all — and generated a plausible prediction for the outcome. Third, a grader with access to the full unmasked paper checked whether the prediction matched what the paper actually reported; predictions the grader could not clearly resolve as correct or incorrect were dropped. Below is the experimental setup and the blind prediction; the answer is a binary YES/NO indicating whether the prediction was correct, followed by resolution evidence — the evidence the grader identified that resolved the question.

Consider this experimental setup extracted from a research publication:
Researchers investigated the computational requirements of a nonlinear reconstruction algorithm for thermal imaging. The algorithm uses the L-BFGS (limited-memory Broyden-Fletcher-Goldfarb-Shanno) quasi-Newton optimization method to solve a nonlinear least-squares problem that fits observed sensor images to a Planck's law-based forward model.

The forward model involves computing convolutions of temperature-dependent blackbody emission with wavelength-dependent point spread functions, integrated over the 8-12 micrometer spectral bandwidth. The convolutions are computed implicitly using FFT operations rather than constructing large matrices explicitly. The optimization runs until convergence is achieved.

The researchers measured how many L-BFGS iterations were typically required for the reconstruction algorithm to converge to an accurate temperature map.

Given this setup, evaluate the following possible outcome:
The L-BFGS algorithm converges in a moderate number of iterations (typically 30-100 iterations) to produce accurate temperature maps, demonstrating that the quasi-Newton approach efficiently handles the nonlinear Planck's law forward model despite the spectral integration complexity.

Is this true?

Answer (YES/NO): YES